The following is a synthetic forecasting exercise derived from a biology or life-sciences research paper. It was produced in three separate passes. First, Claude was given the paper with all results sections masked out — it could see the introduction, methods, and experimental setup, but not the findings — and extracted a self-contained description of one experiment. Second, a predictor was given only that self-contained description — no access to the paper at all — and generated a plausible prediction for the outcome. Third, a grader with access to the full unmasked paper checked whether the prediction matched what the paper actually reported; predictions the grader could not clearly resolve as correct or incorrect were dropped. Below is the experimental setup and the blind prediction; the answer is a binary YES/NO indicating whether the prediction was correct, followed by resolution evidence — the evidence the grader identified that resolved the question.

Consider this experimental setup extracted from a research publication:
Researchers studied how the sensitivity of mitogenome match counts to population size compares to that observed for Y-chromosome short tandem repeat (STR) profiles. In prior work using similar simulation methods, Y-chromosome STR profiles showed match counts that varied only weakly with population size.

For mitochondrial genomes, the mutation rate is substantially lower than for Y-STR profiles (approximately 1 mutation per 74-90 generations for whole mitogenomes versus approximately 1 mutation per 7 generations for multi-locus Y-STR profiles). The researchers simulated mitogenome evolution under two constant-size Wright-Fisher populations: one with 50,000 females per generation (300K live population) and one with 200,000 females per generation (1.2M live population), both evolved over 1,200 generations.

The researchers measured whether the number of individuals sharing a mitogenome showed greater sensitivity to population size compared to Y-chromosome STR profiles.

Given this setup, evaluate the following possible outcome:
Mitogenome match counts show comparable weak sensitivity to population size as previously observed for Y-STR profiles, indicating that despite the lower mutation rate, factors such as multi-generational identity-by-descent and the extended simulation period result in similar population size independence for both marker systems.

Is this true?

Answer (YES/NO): NO